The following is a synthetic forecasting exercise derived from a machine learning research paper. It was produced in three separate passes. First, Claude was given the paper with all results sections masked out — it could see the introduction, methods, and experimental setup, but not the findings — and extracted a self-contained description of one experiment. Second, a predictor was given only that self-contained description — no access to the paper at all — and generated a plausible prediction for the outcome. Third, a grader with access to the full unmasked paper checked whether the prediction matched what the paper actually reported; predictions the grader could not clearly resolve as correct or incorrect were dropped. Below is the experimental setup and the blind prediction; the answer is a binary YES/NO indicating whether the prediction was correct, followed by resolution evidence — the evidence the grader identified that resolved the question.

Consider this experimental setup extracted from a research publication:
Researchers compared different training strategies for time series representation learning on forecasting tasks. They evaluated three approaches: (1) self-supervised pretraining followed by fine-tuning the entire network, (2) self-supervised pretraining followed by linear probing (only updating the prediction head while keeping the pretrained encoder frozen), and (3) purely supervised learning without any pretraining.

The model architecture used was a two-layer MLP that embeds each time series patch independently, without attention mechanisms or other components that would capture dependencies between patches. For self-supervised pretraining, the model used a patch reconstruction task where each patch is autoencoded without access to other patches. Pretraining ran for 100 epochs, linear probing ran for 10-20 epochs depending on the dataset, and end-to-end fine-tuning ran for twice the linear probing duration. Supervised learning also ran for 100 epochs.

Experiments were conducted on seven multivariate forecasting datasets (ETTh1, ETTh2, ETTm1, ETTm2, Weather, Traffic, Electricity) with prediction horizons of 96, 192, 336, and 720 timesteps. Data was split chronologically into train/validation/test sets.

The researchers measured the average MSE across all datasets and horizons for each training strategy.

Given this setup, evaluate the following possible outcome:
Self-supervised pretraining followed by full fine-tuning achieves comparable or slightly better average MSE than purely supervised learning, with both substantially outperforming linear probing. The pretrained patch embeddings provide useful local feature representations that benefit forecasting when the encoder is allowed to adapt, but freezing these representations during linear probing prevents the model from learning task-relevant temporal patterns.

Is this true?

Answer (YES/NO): NO